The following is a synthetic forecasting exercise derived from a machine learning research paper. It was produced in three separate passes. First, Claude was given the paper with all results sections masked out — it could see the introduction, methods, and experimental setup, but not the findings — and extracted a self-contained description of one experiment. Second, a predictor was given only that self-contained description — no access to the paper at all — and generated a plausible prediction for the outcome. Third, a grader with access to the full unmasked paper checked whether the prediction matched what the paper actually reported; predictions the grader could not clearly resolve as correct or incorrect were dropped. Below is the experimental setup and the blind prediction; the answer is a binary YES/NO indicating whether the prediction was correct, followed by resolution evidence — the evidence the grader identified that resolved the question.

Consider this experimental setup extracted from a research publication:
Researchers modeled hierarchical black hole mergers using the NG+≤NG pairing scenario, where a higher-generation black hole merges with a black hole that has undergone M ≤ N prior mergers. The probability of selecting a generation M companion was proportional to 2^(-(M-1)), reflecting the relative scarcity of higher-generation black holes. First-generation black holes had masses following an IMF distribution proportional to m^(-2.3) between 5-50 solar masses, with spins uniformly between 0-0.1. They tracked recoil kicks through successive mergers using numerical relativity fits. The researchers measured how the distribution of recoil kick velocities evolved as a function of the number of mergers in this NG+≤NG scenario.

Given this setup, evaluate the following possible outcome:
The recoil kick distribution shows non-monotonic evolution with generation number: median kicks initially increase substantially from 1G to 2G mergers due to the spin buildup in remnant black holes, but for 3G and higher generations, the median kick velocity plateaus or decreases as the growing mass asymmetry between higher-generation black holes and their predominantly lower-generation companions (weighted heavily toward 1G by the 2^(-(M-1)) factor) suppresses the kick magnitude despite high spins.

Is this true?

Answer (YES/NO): NO